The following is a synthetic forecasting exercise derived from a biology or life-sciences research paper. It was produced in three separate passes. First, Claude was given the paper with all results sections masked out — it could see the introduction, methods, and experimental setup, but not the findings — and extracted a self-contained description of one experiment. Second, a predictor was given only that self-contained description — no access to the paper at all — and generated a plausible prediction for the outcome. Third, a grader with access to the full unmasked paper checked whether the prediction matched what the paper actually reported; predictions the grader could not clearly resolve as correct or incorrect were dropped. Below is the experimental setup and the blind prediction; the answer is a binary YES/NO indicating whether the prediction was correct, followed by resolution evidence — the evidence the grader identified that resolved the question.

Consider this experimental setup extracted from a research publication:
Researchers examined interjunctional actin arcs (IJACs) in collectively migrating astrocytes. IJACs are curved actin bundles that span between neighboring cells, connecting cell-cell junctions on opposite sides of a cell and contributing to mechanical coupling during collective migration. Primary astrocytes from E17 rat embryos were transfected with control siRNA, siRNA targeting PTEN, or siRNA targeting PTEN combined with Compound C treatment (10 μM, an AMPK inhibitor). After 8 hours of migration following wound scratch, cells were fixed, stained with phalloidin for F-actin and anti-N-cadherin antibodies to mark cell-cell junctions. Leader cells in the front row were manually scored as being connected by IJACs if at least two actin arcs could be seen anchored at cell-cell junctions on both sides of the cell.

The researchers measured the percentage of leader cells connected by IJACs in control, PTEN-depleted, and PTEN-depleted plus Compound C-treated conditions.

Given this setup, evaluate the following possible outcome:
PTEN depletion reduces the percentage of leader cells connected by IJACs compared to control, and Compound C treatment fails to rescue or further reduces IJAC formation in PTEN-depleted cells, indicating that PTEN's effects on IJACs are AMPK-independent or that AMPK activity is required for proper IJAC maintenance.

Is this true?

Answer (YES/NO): NO